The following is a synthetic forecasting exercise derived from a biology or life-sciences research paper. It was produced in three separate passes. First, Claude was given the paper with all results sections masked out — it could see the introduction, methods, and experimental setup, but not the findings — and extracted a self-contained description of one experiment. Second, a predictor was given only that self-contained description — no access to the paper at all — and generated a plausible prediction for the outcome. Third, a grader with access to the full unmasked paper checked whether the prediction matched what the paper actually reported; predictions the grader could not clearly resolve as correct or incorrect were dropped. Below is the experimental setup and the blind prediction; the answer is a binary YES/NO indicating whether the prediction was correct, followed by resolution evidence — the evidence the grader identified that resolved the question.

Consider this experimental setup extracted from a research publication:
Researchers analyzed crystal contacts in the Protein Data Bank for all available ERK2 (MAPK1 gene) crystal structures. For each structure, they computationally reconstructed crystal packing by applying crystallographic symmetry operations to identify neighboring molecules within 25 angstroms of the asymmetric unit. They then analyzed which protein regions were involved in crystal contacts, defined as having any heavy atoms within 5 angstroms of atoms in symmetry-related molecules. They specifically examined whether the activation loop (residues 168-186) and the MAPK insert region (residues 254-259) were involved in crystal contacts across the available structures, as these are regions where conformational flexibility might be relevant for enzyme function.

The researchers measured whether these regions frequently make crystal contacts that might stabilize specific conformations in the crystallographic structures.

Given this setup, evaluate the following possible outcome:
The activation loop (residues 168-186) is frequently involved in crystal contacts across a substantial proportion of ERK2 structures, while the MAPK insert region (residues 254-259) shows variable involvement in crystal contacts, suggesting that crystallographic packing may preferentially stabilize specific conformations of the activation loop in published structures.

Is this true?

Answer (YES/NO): YES